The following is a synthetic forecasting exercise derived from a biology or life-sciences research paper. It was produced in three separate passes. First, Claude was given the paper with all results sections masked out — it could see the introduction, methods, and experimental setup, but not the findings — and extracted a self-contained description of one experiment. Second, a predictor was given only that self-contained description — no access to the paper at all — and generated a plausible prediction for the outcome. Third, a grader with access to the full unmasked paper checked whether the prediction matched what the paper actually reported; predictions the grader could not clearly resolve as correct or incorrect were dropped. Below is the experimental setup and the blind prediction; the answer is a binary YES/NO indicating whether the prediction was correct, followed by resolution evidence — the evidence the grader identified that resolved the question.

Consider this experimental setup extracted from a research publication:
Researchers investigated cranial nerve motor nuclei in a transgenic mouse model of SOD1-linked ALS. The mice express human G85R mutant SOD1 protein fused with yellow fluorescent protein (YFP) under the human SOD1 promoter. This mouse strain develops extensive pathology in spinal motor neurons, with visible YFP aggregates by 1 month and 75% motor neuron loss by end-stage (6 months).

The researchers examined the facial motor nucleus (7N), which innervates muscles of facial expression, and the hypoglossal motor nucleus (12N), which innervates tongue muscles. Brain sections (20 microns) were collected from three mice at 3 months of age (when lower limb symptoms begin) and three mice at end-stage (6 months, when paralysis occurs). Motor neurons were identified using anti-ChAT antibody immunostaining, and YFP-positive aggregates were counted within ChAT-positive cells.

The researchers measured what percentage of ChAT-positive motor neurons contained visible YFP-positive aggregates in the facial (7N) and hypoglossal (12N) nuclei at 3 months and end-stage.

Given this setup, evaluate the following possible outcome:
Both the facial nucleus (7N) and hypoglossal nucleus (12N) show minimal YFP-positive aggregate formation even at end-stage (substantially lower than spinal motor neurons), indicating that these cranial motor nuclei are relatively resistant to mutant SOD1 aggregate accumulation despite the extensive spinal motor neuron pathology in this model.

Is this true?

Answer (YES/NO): NO